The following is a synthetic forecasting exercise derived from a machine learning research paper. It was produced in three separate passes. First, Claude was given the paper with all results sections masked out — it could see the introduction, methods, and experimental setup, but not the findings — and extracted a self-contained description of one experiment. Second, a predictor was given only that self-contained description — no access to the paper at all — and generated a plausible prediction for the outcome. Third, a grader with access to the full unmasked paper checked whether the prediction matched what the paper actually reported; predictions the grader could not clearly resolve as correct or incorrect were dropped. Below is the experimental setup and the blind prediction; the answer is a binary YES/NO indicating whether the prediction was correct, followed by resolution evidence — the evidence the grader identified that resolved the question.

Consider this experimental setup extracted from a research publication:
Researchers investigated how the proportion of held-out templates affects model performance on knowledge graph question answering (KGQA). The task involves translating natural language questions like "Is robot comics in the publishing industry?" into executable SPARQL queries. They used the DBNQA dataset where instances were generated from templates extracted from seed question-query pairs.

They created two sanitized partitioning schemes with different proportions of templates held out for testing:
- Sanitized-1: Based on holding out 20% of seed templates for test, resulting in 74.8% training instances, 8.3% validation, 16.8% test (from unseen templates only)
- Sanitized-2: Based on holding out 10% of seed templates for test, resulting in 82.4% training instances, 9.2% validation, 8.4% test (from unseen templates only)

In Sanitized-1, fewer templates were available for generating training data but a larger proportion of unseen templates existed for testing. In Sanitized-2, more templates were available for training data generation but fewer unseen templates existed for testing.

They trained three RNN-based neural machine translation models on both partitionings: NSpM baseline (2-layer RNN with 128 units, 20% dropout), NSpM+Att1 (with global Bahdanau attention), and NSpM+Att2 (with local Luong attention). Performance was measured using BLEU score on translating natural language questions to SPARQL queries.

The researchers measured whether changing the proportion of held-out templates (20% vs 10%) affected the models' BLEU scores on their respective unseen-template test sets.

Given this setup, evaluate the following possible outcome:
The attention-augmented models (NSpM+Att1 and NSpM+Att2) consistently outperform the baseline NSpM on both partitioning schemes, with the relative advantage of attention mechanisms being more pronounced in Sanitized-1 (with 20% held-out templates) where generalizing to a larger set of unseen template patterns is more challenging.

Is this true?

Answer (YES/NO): NO